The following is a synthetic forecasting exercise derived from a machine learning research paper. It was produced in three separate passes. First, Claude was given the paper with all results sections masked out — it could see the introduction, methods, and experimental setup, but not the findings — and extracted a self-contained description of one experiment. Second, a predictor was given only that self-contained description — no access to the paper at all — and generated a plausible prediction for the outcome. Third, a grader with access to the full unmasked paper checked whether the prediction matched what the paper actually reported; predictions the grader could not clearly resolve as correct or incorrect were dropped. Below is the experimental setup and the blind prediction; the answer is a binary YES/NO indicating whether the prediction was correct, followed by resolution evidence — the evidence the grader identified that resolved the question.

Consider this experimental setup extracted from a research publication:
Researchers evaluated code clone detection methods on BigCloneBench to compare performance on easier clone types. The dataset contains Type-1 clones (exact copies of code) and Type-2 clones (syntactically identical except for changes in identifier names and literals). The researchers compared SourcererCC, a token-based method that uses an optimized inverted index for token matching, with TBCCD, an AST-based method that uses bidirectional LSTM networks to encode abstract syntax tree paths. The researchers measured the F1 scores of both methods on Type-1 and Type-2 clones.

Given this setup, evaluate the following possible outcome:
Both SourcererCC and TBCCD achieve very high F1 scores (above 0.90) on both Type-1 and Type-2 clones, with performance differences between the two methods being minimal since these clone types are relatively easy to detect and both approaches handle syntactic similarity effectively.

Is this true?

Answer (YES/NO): YES